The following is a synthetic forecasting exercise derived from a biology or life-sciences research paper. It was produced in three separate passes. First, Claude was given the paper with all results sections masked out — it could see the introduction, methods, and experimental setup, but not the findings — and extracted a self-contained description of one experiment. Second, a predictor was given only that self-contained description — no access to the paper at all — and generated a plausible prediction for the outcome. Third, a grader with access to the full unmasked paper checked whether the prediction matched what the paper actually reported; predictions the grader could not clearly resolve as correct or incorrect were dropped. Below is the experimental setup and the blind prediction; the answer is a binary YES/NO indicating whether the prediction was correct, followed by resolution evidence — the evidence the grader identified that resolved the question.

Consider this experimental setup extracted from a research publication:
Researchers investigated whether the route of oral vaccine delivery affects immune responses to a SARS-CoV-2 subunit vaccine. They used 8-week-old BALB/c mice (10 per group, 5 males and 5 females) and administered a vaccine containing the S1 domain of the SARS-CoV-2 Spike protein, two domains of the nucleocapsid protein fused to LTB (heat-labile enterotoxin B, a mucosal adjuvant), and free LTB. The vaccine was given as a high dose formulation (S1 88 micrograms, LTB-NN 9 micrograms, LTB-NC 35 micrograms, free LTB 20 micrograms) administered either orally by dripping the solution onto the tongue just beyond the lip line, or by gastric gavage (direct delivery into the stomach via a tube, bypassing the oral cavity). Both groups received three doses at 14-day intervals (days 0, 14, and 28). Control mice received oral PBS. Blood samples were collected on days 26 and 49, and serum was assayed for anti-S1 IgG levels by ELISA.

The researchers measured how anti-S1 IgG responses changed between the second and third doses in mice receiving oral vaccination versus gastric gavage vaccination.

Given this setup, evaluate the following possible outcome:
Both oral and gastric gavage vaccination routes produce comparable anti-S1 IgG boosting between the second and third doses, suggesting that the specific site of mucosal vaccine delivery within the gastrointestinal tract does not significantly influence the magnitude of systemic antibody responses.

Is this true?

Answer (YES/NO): NO